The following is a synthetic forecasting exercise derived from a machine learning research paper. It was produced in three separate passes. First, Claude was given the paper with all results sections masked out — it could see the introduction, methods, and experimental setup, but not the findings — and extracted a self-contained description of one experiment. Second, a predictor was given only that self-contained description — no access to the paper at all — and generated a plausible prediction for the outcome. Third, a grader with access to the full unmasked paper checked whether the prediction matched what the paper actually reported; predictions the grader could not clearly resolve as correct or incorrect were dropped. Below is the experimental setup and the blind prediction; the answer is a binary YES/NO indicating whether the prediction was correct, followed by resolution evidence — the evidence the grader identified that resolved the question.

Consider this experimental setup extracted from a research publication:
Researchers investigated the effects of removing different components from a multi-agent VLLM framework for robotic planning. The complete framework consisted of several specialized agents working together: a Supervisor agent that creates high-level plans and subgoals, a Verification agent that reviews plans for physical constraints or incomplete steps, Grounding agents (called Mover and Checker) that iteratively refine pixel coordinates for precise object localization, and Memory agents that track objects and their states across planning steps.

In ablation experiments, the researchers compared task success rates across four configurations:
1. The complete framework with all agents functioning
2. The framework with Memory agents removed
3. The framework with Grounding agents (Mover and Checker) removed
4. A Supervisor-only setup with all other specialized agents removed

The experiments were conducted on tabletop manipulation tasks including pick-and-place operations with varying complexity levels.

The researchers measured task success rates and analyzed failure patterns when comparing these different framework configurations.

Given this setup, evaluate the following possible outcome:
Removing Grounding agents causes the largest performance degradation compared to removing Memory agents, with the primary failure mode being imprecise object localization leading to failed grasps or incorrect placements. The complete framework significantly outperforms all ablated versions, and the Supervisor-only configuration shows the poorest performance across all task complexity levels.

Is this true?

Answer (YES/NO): NO